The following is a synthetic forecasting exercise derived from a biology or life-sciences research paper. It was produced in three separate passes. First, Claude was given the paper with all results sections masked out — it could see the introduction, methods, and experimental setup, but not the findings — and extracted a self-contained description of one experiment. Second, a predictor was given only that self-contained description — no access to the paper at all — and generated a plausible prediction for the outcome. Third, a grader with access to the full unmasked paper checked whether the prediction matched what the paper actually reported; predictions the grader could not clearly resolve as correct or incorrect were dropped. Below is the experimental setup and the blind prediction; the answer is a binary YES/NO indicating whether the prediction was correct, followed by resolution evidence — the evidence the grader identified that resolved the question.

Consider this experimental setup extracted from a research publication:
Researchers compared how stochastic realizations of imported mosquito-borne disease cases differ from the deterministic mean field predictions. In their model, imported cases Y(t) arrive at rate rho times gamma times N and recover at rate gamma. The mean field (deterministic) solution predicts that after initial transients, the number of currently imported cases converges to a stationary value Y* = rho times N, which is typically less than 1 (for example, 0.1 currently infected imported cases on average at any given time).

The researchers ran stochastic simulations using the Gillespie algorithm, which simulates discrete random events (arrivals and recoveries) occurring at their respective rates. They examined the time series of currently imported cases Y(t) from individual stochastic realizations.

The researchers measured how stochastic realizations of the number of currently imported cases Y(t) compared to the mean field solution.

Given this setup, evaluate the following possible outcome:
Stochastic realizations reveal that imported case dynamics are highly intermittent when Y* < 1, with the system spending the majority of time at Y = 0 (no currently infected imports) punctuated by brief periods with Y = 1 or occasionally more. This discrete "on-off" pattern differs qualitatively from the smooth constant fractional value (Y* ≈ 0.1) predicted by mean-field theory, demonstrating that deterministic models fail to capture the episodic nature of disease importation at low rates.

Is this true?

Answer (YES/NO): YES